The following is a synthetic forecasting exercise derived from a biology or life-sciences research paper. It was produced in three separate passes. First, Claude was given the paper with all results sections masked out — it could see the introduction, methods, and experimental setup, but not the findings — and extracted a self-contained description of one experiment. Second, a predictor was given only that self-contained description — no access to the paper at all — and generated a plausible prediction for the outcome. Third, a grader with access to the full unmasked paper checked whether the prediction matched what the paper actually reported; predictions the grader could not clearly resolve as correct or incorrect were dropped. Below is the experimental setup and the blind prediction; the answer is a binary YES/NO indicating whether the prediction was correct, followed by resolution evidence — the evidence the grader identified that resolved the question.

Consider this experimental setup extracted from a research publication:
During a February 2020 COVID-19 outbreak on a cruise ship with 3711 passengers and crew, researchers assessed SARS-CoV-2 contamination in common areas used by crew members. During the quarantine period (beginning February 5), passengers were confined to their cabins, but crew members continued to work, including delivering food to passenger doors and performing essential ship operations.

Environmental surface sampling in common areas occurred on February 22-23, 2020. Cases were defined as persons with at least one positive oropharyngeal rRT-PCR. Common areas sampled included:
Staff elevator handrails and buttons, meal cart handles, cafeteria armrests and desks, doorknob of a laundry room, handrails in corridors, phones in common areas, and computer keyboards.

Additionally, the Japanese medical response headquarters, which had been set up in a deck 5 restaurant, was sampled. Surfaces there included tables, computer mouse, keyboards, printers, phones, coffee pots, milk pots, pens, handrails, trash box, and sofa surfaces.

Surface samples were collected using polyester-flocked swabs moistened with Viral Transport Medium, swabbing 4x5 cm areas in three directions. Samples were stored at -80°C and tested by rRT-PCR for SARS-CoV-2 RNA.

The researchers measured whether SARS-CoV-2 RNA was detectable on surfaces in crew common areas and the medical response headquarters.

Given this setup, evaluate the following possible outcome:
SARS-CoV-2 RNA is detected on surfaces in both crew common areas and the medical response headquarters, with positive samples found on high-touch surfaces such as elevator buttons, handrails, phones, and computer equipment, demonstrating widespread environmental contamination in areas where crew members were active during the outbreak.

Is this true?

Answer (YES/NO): NO